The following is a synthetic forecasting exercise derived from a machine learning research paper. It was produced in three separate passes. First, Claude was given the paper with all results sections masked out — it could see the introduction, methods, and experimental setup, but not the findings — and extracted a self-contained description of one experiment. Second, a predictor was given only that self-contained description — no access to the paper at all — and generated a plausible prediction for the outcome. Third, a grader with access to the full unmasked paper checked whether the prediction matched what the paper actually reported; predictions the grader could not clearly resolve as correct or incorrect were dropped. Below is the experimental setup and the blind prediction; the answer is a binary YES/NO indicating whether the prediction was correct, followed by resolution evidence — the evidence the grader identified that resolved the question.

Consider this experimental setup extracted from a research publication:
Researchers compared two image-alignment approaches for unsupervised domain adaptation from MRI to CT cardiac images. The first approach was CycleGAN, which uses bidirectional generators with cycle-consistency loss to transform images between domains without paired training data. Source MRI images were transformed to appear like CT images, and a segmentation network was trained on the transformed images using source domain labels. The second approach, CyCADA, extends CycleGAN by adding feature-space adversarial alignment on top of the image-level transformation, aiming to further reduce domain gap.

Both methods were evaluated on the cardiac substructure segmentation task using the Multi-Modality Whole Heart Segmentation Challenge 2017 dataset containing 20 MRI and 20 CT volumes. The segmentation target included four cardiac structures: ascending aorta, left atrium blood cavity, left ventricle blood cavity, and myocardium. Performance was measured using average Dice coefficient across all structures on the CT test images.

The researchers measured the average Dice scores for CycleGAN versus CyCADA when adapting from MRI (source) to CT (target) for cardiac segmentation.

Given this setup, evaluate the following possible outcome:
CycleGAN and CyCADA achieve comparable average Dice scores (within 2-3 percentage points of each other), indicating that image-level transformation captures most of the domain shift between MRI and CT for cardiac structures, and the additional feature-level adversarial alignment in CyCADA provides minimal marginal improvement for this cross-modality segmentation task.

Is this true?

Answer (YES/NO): NO